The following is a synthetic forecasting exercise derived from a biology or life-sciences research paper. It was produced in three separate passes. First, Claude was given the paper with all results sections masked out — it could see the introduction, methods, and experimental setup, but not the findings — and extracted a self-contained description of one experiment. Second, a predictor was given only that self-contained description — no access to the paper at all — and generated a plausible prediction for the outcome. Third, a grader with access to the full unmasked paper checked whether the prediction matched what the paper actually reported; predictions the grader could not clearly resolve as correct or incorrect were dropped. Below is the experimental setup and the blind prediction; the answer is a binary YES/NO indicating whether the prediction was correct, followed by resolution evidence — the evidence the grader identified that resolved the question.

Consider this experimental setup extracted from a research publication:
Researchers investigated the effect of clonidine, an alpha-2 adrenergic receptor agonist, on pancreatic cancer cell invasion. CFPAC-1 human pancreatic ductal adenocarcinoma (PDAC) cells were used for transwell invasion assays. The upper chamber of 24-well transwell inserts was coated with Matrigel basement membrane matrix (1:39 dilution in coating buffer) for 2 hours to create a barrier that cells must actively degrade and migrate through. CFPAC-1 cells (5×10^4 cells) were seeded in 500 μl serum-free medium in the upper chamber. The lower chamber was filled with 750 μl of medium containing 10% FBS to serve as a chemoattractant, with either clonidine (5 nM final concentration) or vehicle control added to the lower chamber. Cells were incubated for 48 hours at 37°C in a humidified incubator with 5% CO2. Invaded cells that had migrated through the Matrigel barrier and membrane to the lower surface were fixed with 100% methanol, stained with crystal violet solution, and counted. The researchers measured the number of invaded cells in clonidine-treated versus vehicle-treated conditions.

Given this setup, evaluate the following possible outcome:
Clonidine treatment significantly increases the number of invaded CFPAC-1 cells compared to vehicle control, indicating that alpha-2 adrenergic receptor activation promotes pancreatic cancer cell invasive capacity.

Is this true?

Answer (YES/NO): NO